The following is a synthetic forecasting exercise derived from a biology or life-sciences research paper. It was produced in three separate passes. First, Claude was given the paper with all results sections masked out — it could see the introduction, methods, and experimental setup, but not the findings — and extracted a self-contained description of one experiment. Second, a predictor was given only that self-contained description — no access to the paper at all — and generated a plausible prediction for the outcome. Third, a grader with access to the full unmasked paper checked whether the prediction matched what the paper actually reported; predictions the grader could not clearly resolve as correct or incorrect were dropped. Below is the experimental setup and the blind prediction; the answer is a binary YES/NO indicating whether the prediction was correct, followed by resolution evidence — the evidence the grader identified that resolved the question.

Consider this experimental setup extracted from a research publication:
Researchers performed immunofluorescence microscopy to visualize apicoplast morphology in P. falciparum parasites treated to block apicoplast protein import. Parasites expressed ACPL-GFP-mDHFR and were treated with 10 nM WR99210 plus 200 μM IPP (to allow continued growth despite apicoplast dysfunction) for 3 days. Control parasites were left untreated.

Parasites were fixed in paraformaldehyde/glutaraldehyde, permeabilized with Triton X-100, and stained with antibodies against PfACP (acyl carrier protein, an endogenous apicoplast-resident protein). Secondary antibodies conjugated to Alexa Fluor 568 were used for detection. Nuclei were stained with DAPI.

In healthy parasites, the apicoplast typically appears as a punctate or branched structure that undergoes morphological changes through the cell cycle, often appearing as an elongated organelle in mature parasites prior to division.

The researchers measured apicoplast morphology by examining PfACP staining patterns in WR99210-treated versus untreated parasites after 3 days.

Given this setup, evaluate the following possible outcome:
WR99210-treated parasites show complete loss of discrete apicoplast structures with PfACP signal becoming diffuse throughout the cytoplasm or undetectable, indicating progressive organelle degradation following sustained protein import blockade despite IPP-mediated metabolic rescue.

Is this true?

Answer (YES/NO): NO